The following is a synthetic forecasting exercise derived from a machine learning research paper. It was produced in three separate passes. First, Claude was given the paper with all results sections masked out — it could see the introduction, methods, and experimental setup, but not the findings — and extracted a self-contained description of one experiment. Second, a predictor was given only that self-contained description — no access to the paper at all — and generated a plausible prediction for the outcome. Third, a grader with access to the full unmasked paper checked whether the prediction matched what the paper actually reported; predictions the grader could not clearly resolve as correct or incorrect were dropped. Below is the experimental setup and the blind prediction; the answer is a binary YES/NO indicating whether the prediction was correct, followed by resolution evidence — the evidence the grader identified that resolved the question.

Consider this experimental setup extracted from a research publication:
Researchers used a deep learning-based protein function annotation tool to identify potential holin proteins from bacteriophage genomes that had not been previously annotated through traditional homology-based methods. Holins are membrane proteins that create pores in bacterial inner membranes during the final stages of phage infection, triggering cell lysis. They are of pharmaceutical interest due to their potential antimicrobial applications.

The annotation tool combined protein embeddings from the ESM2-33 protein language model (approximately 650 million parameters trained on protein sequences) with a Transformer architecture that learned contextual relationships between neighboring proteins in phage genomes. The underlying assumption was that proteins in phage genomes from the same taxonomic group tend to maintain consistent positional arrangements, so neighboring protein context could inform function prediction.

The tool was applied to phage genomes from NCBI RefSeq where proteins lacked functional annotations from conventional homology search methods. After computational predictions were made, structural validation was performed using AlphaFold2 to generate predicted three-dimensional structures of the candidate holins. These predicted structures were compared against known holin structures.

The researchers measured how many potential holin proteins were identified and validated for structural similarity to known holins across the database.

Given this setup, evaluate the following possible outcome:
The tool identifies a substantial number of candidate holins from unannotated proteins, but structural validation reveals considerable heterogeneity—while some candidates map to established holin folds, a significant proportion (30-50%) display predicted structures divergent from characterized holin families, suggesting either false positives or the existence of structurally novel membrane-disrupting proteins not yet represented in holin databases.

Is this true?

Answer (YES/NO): NO